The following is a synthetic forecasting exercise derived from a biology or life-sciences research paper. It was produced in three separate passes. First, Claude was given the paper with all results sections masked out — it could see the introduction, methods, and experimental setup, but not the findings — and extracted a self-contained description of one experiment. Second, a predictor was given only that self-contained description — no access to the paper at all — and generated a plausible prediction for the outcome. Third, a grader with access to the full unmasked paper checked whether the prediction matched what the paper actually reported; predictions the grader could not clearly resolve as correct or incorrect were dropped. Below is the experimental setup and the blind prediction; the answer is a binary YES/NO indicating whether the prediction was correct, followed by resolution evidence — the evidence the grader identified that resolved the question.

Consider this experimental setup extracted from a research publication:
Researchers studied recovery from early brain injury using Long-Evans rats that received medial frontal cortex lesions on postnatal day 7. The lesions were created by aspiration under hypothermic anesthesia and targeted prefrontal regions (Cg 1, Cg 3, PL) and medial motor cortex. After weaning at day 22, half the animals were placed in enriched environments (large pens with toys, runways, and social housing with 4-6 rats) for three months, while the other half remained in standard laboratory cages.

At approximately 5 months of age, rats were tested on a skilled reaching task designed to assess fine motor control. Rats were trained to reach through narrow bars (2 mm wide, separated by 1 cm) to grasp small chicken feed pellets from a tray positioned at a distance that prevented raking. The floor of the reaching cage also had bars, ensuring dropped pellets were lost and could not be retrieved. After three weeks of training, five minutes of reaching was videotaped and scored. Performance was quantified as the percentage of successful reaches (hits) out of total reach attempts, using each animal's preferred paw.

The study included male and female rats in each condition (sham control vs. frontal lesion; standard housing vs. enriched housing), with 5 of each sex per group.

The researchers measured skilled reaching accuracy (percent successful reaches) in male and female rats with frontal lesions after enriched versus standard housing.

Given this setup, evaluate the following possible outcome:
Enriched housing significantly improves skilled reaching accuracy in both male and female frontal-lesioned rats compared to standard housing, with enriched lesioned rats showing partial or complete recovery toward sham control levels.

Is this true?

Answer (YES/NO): NO